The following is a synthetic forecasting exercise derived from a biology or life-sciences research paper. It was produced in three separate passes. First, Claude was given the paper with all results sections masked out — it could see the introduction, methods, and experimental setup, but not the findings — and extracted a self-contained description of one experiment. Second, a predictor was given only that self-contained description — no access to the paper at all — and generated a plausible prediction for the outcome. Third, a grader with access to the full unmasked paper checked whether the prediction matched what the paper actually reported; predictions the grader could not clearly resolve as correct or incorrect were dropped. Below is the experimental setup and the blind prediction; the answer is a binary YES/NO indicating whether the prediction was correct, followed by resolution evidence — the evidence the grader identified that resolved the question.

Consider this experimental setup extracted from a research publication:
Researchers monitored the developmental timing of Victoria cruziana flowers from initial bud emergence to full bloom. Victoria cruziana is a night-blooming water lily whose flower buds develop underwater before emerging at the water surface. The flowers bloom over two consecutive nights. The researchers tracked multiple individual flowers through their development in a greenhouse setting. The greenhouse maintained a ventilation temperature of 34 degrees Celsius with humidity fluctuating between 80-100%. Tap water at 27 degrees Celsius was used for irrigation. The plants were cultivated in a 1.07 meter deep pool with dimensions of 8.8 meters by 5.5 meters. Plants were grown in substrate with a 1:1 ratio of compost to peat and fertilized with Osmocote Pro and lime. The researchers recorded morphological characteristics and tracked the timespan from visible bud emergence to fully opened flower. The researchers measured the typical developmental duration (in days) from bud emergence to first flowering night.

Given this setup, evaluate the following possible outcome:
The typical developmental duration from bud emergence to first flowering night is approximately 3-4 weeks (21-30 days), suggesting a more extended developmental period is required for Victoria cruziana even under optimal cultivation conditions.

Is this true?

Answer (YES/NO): NO